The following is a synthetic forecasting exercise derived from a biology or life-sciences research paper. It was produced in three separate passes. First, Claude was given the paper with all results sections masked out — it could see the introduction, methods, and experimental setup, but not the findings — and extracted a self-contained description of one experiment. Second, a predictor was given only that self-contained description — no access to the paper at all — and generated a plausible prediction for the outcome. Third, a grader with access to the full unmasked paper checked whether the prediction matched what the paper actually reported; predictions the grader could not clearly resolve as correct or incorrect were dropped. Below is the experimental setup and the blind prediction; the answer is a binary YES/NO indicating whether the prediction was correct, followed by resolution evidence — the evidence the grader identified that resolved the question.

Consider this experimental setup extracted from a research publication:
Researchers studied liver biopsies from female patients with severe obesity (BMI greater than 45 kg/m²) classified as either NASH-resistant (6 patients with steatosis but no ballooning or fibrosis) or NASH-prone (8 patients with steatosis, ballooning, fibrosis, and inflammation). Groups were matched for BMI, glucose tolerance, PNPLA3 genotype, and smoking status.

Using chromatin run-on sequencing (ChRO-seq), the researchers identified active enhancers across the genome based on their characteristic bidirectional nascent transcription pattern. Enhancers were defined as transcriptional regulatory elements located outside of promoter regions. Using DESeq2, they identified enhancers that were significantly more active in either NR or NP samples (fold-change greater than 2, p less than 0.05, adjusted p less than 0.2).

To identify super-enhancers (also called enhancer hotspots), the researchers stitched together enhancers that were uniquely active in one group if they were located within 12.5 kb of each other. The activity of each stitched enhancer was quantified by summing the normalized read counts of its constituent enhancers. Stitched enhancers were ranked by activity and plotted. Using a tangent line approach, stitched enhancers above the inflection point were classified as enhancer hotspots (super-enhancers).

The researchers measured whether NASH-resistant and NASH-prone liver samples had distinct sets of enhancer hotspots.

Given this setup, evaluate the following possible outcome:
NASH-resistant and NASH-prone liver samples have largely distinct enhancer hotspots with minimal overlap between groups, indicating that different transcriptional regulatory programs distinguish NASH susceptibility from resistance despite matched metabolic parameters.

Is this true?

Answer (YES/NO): YES